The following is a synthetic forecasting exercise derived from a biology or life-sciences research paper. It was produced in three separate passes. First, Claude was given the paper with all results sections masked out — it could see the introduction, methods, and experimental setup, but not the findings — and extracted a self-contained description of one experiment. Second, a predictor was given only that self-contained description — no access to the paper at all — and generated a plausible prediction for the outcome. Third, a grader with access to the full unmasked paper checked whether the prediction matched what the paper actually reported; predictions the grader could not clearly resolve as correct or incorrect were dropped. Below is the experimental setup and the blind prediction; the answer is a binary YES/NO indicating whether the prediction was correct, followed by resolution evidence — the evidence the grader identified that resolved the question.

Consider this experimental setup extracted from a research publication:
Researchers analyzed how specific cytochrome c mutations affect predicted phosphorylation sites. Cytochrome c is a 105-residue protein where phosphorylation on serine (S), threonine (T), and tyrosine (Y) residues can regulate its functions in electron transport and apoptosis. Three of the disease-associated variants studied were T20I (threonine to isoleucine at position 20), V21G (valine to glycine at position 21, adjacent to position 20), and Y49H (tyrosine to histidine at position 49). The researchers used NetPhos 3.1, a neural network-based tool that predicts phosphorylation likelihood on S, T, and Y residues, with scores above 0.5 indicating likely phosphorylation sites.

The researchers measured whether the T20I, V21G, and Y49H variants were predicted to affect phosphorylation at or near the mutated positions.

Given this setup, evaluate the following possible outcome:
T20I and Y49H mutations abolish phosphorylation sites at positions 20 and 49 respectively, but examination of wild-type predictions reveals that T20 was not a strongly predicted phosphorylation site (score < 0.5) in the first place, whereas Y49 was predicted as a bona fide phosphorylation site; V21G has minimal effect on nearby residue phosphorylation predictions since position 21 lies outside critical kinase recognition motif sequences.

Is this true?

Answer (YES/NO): NO